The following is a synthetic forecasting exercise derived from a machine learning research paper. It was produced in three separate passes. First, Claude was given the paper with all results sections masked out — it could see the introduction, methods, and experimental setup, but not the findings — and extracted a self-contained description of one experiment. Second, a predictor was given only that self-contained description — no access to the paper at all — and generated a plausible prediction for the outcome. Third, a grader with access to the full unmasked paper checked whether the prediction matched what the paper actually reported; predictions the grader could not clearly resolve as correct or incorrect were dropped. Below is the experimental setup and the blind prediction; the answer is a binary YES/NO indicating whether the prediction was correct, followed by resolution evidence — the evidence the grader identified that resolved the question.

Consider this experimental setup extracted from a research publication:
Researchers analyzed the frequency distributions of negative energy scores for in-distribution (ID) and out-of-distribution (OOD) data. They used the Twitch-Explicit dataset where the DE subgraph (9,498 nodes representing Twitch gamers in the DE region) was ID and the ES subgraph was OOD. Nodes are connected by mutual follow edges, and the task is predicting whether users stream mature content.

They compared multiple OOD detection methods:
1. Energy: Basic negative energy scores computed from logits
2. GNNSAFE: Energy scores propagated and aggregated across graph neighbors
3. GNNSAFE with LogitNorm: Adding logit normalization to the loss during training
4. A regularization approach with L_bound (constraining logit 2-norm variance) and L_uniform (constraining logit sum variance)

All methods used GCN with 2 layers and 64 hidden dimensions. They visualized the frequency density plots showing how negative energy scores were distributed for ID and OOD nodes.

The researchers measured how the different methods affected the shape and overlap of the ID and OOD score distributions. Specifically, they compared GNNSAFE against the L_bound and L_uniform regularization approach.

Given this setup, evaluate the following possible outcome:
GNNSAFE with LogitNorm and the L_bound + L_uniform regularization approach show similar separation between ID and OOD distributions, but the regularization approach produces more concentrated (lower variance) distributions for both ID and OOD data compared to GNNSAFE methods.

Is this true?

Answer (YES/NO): NO